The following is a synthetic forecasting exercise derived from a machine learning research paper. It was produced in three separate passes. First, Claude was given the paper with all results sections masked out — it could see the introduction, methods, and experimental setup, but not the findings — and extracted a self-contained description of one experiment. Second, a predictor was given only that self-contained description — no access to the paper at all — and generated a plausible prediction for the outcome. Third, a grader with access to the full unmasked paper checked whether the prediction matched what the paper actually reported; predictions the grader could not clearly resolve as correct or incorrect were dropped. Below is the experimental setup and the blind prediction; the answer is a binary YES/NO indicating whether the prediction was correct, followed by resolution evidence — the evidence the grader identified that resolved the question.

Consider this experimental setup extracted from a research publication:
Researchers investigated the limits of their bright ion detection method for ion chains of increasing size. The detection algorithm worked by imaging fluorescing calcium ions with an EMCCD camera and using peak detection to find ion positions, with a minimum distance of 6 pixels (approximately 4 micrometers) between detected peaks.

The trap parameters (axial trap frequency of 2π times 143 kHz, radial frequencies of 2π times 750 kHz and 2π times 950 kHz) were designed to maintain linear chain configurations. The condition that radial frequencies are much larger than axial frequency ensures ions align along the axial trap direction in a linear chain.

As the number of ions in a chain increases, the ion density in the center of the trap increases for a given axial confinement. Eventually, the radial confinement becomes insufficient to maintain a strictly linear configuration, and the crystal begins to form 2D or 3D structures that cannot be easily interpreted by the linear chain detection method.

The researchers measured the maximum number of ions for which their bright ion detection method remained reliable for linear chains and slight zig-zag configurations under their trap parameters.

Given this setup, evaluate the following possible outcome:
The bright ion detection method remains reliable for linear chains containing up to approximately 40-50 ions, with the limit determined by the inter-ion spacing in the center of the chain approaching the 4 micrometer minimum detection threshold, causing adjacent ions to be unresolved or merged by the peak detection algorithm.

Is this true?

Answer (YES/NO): NO